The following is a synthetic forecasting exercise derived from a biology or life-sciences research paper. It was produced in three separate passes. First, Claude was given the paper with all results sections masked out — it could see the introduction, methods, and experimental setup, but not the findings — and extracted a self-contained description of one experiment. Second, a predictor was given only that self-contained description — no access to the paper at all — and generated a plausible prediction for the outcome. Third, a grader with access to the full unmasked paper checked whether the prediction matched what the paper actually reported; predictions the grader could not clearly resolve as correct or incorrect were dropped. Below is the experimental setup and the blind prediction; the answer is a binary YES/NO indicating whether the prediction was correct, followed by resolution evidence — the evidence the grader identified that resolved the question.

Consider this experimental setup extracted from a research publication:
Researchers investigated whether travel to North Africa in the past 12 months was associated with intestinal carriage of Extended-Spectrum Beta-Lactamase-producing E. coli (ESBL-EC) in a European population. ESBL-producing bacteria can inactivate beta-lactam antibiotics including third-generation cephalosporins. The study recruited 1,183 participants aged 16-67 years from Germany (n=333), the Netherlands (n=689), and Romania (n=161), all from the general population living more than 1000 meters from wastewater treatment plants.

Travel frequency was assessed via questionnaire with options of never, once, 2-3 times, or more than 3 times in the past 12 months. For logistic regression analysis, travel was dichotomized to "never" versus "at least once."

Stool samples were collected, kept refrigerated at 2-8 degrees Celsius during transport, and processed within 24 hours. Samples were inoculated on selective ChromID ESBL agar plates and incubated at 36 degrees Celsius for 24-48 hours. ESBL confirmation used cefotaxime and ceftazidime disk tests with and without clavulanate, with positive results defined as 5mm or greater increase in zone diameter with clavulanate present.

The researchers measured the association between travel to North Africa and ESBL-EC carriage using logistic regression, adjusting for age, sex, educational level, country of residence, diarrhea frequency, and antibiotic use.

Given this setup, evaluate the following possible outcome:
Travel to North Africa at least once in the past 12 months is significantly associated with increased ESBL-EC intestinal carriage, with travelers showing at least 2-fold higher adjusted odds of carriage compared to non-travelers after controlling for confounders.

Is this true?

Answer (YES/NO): YES